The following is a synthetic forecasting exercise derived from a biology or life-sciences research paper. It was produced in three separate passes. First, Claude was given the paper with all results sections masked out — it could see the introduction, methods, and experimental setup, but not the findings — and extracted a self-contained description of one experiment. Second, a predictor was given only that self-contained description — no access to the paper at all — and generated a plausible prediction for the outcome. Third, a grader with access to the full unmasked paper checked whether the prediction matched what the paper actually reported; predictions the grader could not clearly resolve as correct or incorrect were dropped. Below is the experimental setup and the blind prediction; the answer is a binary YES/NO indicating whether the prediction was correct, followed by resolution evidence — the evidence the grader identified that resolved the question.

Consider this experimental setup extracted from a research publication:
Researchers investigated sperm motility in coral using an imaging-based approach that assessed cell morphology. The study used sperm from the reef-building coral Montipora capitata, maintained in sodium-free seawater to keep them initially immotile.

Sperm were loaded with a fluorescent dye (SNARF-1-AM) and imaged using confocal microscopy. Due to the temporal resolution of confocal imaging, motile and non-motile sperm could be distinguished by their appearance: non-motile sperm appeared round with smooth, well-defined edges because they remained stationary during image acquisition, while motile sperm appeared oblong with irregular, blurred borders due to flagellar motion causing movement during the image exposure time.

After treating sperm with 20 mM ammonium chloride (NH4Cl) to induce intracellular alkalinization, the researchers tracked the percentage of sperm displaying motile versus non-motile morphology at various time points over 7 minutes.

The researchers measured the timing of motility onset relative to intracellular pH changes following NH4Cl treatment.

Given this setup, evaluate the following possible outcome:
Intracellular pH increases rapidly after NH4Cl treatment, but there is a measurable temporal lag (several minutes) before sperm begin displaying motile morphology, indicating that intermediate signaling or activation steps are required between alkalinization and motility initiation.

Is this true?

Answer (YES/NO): NO